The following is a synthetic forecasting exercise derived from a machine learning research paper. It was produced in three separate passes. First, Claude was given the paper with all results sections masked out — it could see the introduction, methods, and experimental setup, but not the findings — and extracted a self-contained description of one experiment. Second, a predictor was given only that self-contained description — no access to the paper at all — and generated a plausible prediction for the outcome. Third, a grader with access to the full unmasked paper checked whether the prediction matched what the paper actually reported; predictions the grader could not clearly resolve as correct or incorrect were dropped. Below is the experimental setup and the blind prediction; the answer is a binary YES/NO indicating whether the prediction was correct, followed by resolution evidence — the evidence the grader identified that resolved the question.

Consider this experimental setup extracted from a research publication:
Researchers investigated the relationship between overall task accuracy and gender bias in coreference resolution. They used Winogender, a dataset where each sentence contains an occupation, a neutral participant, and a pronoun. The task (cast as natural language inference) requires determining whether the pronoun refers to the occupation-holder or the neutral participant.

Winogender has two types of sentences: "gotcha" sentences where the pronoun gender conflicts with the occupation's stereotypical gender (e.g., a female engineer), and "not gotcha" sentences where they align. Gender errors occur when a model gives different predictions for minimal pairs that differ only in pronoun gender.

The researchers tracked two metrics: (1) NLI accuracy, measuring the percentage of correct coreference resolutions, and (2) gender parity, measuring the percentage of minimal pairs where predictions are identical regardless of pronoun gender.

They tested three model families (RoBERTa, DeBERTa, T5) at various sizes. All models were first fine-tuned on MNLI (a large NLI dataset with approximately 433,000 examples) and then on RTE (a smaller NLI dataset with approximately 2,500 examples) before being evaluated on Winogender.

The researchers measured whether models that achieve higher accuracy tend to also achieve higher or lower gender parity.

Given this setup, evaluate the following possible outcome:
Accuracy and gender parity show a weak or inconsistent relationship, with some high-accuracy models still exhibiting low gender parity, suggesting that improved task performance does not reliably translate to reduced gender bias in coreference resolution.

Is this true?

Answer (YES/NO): NO